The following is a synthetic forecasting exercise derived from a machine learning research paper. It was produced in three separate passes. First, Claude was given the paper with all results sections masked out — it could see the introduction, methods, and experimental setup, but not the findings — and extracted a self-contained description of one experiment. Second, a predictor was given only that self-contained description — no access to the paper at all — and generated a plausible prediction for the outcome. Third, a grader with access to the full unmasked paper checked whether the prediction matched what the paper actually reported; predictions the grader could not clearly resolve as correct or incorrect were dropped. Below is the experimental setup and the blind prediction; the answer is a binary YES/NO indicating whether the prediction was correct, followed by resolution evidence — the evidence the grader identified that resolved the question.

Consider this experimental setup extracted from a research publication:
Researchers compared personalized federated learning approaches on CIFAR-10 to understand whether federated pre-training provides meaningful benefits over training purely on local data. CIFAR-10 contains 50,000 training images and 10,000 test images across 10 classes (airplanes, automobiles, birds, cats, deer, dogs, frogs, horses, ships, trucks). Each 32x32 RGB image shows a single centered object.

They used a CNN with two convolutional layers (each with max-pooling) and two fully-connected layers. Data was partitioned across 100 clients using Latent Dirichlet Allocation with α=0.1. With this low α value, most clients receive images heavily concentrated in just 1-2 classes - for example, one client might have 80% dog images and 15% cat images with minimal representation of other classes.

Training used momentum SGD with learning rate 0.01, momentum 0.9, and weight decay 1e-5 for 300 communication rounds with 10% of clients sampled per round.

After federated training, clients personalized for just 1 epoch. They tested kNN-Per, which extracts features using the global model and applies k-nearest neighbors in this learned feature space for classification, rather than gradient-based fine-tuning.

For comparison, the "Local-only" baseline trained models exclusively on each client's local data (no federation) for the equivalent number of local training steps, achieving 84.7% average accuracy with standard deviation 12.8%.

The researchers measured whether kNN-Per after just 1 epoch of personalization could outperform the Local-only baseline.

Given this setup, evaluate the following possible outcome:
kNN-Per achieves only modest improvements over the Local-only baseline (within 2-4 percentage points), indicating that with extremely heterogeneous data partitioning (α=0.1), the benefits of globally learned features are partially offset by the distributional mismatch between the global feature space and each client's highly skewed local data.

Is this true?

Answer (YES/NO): NO